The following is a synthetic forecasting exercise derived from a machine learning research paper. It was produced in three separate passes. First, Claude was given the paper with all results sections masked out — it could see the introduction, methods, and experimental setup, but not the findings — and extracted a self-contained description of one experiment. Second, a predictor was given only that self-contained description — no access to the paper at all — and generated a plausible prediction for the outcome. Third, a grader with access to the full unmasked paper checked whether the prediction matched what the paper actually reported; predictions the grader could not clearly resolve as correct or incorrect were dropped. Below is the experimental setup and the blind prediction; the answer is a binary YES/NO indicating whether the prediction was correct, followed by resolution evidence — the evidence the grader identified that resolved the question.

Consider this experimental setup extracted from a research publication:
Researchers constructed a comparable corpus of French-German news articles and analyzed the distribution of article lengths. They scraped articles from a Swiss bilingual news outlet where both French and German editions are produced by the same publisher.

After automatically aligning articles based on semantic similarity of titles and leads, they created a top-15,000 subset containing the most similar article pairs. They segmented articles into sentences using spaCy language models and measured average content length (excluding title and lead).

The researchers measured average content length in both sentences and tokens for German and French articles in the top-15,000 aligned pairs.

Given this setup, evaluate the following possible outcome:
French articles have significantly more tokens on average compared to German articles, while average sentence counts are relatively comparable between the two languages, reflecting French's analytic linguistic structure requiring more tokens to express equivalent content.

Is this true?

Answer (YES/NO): NO